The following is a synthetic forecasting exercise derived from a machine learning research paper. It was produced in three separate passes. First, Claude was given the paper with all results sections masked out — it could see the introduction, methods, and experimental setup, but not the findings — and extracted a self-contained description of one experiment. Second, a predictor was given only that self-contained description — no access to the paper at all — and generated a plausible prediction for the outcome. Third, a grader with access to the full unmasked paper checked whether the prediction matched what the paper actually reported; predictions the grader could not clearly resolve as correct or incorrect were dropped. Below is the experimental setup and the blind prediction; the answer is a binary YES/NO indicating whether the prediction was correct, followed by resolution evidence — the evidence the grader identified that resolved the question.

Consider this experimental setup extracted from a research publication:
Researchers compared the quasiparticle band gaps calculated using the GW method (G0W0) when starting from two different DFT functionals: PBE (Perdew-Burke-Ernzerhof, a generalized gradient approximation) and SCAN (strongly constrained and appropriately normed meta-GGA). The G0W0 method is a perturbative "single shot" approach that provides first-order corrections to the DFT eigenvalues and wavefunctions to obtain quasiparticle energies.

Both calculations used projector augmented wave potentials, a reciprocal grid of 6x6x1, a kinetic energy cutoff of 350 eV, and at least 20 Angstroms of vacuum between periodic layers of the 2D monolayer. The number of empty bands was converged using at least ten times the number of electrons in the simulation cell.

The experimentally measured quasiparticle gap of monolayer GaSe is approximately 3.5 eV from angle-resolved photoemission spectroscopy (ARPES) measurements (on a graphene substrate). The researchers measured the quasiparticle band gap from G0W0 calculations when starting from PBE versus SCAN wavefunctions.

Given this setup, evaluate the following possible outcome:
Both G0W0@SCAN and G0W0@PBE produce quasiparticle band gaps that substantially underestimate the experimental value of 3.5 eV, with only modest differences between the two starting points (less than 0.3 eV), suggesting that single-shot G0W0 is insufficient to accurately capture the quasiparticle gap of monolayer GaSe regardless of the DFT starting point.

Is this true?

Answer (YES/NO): NO